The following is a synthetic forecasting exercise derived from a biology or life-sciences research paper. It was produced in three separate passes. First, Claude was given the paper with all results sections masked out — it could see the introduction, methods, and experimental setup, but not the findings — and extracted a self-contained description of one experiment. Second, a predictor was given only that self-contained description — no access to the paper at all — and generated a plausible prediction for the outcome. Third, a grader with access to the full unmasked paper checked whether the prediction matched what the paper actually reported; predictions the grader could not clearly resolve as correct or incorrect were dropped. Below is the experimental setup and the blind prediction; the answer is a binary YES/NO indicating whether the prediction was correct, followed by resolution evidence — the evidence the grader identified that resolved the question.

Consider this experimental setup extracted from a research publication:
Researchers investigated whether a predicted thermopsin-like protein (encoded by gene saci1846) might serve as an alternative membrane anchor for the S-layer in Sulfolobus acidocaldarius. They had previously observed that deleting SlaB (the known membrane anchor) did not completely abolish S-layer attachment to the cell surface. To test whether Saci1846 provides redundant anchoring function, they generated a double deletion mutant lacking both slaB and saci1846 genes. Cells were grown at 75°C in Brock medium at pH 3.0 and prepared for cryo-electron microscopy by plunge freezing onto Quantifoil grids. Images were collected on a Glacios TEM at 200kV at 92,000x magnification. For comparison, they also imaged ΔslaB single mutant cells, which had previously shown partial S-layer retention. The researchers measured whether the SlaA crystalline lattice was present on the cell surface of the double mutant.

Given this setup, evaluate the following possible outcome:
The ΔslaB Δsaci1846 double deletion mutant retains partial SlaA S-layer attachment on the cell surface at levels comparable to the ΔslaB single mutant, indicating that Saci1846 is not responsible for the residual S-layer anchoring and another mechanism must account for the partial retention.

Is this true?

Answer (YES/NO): NO